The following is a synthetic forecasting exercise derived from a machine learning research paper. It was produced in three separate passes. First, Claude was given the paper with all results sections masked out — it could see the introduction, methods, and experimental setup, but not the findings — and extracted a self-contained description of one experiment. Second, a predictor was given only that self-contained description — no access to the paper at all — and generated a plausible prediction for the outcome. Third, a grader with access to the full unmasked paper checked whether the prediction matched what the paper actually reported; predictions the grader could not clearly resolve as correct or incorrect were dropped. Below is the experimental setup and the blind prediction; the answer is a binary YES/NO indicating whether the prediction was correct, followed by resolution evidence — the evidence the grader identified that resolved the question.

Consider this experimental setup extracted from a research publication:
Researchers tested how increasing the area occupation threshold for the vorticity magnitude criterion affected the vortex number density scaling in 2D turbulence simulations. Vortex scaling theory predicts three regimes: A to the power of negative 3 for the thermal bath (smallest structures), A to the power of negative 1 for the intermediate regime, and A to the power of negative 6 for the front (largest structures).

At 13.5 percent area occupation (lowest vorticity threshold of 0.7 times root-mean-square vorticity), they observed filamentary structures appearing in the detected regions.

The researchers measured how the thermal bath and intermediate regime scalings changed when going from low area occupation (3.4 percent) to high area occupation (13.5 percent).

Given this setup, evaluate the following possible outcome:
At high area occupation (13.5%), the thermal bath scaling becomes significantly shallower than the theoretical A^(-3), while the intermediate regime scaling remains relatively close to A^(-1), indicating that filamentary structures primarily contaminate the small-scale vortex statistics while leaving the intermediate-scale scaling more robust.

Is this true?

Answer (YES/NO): NO